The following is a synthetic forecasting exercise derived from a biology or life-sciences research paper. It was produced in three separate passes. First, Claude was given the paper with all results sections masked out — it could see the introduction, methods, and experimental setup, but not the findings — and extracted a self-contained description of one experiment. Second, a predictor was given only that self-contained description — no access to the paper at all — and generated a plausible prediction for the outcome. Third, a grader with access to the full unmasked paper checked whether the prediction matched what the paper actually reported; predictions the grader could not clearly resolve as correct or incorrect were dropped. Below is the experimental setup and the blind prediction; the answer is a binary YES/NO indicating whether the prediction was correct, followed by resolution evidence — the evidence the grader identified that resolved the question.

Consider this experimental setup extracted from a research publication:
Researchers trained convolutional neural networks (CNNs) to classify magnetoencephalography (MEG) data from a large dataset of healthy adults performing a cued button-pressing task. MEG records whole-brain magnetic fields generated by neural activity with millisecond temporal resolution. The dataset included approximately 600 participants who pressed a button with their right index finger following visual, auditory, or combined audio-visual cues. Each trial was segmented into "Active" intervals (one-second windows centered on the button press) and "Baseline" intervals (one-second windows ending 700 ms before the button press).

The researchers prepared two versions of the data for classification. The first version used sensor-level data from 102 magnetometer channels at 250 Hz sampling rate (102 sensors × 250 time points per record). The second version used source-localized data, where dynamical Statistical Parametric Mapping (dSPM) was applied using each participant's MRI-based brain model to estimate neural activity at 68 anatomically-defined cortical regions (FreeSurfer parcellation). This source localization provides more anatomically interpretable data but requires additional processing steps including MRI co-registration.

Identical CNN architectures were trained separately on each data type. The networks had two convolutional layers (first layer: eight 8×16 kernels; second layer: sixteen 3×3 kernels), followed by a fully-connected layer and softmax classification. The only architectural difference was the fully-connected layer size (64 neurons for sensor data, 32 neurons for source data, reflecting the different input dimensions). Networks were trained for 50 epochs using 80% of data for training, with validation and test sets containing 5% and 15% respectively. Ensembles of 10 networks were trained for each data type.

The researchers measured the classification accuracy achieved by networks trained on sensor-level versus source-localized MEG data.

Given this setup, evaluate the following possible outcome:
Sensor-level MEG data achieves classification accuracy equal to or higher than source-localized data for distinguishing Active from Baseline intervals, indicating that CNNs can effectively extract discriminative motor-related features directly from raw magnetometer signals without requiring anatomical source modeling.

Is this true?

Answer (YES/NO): YES